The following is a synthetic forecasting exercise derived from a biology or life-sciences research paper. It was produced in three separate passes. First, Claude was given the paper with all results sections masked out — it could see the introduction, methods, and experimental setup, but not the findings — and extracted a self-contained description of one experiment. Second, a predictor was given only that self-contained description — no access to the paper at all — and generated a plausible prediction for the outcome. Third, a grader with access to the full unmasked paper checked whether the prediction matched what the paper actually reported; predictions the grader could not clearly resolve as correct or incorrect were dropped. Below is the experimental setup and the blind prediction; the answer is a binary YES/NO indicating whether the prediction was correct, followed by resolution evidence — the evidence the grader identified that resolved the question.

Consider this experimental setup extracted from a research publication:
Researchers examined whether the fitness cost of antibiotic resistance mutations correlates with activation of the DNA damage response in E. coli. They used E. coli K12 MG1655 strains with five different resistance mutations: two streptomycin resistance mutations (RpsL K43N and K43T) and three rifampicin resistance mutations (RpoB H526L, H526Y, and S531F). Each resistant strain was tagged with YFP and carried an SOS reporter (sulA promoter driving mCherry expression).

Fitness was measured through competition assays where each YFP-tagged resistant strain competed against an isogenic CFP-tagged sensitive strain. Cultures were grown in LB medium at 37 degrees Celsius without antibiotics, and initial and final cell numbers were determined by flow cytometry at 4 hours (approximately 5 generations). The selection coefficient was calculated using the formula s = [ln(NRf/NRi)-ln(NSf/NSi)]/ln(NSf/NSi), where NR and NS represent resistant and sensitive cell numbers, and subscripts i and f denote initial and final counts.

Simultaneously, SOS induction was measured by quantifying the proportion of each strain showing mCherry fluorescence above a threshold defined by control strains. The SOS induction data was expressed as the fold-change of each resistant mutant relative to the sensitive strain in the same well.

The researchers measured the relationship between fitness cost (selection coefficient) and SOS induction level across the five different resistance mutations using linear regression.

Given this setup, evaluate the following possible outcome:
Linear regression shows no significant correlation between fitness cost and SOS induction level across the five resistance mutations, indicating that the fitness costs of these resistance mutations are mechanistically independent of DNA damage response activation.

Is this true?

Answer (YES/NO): NO